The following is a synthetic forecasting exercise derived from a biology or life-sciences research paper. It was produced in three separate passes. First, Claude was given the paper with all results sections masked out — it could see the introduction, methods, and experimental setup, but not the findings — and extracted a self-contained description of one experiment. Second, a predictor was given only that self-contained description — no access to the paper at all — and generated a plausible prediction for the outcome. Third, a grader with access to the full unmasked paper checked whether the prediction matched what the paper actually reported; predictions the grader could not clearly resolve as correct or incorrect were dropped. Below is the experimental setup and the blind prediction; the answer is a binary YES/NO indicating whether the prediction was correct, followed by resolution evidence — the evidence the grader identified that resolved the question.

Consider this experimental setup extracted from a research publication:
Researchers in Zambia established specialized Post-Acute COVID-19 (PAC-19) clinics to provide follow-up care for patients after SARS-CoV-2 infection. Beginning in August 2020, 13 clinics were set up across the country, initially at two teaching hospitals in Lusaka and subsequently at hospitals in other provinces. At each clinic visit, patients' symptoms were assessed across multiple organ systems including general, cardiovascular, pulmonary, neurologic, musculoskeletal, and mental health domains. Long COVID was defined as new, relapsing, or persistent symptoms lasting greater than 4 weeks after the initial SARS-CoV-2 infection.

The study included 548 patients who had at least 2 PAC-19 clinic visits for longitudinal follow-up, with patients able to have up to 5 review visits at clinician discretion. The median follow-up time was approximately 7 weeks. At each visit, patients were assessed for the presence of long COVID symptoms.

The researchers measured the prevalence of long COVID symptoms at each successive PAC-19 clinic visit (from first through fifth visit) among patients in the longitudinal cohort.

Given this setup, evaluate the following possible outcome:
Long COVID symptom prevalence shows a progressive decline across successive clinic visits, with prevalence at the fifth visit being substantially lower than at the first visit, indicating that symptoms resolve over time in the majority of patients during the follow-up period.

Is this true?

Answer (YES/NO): NO